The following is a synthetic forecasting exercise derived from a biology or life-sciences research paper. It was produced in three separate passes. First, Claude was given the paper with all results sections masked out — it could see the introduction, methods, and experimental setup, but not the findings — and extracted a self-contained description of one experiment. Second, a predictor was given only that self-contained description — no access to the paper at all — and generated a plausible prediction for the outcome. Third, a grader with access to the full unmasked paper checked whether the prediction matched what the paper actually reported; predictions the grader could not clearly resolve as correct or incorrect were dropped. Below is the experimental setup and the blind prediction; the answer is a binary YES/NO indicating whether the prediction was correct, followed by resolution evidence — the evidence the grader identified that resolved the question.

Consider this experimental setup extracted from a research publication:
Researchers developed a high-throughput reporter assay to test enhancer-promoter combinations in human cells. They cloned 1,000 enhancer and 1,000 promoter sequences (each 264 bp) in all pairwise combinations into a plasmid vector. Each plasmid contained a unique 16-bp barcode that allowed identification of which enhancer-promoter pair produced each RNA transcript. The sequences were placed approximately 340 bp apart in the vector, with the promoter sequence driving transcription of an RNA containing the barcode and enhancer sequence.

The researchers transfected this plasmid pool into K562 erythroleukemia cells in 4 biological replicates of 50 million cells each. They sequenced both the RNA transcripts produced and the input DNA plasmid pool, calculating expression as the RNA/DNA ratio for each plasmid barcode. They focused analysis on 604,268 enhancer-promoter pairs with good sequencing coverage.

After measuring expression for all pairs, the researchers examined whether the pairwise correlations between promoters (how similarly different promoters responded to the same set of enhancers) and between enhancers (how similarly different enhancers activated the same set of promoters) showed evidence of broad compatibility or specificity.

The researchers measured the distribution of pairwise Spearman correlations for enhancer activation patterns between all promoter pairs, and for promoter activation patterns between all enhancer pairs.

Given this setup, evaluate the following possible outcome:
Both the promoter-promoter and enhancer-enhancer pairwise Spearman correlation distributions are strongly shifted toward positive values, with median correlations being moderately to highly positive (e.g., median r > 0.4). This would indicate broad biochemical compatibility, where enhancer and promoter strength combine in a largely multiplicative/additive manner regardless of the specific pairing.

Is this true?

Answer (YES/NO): YES